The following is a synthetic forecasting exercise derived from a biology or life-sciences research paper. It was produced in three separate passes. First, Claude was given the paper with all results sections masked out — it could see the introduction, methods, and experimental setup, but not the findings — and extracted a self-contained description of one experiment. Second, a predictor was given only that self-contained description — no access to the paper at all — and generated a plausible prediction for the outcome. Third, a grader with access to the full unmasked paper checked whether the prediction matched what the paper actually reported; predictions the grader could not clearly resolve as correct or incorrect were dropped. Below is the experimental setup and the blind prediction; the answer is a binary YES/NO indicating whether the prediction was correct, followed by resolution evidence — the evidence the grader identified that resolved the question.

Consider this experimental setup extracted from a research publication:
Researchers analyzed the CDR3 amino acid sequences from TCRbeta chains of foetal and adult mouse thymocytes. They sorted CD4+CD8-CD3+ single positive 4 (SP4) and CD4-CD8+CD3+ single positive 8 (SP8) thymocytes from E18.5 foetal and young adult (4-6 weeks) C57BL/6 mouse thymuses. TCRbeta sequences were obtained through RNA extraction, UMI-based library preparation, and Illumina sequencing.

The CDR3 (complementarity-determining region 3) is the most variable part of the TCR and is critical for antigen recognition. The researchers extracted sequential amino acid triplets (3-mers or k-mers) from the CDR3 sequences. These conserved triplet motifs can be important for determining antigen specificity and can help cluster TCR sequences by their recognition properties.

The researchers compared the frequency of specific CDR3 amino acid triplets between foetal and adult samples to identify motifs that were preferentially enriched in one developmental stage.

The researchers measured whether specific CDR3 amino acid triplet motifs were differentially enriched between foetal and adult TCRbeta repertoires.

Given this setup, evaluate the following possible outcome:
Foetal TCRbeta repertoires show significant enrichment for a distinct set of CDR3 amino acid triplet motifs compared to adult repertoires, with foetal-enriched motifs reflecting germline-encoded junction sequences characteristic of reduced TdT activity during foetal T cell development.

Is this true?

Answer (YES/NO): NO